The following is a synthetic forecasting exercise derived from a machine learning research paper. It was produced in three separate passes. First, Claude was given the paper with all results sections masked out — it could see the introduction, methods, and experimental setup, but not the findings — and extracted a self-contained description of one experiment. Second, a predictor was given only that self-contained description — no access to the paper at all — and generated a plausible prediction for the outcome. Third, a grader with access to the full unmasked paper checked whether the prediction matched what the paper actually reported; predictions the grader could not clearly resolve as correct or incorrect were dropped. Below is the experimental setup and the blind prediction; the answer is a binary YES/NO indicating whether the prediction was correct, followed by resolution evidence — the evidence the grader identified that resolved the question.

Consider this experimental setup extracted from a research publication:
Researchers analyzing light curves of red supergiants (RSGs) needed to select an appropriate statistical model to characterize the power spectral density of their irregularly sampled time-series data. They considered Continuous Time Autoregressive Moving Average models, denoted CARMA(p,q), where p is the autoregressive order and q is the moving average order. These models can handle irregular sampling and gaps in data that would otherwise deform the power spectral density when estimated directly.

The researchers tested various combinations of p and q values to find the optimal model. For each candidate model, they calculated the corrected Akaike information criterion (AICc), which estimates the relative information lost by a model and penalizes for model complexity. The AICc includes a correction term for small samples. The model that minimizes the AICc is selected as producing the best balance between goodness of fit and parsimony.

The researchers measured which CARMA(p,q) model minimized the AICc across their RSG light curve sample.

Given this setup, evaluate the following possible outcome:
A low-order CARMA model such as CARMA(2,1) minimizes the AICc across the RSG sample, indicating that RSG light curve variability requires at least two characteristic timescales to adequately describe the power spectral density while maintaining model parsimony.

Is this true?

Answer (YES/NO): NO